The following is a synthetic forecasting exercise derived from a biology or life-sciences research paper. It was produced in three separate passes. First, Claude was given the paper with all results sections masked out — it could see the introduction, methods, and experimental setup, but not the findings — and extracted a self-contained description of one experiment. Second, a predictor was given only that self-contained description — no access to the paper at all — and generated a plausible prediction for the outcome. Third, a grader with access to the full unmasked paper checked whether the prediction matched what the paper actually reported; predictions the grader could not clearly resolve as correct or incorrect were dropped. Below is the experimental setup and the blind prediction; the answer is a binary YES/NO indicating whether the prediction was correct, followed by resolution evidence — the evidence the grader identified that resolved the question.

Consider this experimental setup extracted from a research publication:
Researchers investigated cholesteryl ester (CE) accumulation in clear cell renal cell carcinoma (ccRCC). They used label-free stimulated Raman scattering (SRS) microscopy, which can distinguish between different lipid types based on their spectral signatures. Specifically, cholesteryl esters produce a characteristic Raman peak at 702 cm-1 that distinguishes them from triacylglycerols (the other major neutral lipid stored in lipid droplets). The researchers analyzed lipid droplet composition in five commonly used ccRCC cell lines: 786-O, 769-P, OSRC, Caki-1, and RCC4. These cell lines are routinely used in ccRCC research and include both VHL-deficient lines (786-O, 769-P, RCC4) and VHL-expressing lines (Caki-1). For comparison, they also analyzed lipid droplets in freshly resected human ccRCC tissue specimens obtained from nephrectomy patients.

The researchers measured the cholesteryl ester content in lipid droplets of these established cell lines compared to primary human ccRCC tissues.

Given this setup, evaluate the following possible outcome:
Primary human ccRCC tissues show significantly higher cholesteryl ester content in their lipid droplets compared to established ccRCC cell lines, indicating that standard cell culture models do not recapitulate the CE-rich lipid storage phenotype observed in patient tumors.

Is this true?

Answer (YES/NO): YES